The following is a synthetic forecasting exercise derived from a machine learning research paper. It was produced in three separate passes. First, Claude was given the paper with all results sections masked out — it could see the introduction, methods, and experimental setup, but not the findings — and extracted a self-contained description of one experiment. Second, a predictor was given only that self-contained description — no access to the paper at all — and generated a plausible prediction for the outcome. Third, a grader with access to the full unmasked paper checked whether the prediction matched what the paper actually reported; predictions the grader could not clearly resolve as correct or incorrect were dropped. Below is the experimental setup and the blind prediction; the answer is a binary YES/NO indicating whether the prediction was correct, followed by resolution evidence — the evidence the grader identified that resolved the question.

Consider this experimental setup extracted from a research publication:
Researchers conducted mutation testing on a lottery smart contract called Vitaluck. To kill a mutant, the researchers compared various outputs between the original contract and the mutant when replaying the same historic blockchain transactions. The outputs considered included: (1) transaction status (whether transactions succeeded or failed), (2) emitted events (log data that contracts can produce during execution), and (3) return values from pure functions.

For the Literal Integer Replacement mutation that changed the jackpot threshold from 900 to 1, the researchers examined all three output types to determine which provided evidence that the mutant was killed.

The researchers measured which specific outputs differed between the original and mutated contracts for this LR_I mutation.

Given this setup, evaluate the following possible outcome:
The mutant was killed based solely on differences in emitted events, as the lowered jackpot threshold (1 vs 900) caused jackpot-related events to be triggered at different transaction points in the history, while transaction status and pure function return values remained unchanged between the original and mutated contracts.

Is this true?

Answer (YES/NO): NO